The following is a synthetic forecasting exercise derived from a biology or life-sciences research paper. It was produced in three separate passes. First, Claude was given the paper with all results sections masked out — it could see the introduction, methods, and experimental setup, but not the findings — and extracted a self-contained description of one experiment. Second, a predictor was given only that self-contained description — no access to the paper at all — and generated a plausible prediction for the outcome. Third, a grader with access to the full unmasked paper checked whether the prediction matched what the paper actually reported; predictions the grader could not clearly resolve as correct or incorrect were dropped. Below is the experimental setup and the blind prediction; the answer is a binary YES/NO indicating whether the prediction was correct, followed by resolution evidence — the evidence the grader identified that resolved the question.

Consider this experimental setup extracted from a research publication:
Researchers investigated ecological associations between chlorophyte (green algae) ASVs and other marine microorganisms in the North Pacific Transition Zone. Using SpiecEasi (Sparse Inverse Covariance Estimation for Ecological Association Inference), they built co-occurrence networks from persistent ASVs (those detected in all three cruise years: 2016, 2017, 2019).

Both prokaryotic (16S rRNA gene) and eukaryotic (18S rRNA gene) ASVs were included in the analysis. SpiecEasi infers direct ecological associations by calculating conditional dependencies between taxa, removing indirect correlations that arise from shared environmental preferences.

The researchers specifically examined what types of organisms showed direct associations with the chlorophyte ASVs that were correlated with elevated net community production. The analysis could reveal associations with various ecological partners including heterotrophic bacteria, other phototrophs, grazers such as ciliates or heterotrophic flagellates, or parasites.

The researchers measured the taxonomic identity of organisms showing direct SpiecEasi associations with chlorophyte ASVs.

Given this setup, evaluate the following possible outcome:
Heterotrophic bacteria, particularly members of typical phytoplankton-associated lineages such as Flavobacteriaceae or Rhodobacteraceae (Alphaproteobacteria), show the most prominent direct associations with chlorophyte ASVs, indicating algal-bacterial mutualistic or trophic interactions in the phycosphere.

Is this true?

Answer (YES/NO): NO